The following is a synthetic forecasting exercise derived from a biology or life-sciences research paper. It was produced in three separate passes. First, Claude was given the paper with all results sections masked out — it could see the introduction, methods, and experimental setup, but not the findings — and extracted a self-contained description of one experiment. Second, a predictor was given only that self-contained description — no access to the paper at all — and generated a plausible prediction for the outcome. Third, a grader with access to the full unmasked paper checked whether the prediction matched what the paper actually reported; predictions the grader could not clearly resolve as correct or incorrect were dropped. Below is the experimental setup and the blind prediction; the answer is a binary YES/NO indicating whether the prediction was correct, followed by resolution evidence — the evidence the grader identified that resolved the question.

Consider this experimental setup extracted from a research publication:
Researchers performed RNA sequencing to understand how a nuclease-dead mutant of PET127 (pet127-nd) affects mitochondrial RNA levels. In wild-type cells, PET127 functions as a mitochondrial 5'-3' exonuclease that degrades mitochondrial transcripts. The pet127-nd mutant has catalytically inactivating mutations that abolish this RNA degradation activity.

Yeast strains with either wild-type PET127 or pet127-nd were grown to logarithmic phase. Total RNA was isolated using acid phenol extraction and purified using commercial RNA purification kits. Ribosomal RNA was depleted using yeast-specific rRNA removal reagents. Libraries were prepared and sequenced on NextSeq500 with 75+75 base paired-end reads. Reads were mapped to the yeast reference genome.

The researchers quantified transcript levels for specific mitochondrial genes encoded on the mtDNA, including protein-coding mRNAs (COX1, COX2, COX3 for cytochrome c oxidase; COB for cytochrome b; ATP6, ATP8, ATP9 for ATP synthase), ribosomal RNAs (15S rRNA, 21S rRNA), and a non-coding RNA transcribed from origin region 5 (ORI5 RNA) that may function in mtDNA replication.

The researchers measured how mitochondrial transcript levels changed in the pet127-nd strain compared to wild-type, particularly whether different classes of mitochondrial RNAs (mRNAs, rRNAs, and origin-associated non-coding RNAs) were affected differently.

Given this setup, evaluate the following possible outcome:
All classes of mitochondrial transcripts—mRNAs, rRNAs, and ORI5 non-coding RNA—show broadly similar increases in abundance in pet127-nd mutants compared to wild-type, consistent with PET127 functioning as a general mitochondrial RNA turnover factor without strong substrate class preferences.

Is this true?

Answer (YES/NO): NO